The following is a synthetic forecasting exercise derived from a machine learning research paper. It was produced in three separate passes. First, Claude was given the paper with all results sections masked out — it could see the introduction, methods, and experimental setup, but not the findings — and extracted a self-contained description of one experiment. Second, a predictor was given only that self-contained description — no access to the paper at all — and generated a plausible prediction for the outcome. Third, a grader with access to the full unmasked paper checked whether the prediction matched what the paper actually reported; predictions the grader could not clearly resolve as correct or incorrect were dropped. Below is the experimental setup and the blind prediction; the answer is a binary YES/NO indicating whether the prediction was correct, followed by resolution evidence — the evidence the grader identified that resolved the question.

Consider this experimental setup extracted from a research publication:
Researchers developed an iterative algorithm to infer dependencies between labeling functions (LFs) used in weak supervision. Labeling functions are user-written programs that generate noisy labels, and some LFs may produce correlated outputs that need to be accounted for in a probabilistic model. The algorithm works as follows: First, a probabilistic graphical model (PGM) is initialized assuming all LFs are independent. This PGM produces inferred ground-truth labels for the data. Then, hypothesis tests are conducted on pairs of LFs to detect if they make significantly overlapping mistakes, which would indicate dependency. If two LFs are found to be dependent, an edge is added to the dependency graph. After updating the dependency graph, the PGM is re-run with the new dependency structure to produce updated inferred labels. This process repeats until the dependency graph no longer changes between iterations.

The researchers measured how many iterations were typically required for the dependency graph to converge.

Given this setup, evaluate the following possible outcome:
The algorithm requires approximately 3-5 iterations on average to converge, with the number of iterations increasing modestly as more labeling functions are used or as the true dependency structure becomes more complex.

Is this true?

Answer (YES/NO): NO